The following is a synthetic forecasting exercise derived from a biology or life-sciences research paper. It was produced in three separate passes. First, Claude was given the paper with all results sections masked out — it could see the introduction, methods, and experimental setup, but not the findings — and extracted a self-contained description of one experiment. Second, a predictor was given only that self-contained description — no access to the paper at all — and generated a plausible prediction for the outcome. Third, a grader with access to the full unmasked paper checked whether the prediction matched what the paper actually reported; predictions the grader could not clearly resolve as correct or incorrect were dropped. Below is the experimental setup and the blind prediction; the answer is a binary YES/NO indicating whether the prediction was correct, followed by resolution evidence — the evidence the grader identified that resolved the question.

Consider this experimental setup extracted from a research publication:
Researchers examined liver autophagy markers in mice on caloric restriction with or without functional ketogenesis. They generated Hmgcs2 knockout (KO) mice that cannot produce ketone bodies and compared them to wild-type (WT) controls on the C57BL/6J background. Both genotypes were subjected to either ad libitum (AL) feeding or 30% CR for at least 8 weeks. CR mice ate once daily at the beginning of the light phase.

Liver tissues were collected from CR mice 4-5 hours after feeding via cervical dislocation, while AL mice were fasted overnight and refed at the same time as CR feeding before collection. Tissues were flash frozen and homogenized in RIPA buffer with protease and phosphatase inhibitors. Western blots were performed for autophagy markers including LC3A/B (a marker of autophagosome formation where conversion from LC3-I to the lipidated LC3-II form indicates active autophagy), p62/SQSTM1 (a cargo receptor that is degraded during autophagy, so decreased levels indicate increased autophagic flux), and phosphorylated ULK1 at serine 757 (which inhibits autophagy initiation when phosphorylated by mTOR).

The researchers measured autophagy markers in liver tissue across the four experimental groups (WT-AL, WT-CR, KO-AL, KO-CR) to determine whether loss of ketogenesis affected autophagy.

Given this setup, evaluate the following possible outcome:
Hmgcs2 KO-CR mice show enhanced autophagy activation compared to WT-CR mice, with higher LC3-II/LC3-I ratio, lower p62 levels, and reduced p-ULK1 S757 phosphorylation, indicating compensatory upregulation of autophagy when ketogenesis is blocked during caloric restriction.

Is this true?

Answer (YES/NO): NO